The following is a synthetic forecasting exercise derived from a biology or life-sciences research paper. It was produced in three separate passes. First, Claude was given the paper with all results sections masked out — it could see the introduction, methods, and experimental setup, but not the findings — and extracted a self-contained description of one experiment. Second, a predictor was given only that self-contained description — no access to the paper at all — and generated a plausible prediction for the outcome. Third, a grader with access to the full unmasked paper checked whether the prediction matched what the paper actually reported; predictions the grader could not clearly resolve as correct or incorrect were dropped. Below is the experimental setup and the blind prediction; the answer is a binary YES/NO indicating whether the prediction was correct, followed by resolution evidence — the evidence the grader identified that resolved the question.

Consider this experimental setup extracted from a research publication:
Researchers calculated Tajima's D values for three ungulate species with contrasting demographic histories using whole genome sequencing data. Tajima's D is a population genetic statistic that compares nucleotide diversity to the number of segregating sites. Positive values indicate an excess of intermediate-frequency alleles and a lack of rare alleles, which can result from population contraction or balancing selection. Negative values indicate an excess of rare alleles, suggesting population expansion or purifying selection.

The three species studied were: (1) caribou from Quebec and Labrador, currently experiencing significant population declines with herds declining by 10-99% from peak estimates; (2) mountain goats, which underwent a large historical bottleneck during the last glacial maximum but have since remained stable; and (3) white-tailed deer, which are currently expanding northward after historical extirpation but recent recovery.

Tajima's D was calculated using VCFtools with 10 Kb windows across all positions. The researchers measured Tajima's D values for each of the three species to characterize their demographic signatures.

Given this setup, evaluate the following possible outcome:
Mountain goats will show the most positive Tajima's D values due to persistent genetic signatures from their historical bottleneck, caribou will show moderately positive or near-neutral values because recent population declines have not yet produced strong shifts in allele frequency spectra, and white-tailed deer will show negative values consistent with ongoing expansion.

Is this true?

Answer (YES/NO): YES